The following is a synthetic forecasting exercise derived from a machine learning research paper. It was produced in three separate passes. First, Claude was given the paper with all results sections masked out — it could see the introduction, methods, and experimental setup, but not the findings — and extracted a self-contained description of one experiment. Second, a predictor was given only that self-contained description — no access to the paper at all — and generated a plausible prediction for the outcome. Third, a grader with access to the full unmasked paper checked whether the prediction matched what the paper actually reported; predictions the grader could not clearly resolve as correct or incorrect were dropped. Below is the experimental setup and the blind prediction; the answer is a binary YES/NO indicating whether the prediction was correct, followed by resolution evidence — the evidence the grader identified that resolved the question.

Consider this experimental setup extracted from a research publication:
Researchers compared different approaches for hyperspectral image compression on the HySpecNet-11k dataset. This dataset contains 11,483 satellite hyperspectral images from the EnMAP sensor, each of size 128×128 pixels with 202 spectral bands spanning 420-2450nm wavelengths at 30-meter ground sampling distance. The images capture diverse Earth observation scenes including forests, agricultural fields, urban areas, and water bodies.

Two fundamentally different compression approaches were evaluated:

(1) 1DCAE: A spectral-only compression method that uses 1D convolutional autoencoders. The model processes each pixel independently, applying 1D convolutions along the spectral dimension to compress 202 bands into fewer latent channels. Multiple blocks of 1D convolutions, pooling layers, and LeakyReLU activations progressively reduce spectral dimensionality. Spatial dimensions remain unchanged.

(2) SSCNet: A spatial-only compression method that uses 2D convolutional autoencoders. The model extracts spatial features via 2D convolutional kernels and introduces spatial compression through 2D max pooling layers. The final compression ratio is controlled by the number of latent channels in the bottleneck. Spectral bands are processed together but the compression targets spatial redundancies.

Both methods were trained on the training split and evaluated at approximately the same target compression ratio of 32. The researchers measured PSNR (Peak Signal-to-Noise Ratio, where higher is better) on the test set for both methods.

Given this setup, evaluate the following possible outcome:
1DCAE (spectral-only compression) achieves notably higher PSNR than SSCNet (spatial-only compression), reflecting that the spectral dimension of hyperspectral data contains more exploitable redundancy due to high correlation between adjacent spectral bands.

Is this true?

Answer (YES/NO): YES